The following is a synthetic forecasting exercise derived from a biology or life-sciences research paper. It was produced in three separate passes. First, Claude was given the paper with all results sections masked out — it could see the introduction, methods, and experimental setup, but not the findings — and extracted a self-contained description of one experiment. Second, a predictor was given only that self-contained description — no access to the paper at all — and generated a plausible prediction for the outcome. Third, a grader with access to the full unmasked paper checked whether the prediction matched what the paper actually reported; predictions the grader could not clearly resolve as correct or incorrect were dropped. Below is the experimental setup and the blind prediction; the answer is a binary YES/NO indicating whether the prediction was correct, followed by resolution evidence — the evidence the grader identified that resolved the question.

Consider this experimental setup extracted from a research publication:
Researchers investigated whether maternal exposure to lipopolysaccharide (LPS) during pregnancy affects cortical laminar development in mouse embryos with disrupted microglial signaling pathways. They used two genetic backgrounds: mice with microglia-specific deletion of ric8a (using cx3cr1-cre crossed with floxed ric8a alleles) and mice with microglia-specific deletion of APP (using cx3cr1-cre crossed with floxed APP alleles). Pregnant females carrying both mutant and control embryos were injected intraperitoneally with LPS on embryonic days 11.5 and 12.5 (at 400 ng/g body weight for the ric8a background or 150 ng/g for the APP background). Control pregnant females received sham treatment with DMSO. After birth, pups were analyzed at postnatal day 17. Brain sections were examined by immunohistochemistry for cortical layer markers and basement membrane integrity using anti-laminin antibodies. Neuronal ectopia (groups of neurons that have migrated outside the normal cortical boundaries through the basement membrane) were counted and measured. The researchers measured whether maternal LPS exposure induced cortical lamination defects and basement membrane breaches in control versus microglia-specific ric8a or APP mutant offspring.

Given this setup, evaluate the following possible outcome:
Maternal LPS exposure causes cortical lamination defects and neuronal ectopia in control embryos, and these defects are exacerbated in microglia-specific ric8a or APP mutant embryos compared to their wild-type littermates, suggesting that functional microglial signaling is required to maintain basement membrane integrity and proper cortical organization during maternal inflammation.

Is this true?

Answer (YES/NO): NO